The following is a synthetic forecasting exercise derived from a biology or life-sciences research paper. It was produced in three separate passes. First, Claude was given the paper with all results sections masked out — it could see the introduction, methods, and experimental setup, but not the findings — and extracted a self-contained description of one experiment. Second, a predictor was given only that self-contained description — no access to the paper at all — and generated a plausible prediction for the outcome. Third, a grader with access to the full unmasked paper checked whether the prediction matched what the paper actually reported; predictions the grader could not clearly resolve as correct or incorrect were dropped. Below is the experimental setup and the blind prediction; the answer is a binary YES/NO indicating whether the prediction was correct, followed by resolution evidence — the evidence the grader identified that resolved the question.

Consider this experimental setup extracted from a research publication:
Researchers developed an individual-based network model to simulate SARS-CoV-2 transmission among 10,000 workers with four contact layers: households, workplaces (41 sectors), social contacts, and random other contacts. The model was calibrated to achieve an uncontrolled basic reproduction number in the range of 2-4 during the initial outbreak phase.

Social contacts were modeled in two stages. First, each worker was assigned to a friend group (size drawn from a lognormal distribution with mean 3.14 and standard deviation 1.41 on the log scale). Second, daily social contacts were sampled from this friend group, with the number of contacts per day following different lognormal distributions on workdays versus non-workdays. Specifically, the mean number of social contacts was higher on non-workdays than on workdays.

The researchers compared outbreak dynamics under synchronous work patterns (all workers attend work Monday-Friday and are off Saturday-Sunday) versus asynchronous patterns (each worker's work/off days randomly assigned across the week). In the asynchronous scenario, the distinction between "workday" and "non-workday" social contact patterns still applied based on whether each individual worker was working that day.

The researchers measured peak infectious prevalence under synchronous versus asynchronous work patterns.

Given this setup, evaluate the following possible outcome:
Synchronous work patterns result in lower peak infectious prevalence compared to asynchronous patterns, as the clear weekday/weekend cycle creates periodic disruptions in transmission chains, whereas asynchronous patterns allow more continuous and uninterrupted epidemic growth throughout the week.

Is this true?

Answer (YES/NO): NO